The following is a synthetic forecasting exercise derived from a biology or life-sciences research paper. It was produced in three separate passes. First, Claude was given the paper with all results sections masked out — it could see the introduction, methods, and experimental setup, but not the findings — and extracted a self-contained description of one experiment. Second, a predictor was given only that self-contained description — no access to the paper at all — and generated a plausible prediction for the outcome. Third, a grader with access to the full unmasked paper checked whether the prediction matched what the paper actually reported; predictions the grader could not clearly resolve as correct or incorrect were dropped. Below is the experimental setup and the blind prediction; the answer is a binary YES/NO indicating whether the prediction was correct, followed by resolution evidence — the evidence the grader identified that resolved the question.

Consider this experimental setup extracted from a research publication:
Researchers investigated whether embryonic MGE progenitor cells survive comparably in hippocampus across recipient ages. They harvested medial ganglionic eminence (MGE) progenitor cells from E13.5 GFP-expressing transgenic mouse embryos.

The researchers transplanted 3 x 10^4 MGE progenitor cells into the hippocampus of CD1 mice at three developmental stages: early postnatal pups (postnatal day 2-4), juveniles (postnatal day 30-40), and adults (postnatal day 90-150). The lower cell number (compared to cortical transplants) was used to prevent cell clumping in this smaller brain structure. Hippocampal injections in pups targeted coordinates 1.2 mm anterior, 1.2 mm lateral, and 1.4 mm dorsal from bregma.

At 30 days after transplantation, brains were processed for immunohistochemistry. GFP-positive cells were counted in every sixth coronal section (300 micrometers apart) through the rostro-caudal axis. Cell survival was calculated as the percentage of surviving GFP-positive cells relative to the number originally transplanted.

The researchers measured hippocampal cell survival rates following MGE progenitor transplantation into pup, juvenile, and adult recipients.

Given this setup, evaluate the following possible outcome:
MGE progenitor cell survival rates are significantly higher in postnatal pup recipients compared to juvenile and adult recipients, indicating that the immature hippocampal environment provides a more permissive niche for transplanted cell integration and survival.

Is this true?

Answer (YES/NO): YES